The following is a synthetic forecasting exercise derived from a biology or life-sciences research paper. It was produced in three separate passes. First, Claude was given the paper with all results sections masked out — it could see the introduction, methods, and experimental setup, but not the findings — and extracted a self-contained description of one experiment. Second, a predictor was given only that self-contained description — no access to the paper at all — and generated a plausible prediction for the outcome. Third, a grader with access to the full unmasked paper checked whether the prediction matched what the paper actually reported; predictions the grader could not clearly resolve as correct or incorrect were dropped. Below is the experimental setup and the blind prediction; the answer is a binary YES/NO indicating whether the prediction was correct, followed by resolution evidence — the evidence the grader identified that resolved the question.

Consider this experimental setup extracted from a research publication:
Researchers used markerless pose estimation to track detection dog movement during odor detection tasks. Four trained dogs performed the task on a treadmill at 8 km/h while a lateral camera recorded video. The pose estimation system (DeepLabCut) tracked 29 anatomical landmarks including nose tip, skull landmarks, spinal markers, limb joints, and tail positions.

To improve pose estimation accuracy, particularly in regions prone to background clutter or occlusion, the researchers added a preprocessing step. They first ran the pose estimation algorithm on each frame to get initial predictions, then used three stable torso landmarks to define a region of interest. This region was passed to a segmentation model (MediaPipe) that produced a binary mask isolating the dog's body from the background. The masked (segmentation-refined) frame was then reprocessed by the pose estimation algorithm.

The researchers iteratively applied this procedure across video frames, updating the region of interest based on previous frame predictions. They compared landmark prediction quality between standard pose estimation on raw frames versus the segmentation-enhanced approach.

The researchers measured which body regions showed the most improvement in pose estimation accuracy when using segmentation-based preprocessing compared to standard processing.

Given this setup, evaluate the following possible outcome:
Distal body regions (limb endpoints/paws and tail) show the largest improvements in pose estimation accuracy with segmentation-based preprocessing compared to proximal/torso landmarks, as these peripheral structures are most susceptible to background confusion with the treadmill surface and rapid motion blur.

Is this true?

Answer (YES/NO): NO